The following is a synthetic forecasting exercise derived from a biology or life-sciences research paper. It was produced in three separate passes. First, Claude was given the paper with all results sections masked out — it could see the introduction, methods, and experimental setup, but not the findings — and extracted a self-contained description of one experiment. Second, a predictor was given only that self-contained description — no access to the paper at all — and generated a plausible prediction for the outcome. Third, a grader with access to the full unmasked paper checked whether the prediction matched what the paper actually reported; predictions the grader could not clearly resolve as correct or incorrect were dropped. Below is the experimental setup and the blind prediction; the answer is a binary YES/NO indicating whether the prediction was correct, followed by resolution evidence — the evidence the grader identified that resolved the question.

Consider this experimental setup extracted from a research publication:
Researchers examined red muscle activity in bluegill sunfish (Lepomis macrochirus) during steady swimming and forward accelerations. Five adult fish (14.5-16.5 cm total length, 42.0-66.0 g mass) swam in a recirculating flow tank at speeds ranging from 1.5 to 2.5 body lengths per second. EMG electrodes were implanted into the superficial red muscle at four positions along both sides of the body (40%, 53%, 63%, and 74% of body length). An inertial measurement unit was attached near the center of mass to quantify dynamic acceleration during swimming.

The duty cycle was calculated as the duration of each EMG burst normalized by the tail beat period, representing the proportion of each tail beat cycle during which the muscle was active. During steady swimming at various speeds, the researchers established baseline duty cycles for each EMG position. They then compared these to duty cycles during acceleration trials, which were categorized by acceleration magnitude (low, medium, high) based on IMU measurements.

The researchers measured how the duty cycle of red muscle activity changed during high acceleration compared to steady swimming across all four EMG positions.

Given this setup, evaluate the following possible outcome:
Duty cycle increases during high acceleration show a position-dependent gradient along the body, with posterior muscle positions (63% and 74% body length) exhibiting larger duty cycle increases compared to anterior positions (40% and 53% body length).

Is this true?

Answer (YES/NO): NO